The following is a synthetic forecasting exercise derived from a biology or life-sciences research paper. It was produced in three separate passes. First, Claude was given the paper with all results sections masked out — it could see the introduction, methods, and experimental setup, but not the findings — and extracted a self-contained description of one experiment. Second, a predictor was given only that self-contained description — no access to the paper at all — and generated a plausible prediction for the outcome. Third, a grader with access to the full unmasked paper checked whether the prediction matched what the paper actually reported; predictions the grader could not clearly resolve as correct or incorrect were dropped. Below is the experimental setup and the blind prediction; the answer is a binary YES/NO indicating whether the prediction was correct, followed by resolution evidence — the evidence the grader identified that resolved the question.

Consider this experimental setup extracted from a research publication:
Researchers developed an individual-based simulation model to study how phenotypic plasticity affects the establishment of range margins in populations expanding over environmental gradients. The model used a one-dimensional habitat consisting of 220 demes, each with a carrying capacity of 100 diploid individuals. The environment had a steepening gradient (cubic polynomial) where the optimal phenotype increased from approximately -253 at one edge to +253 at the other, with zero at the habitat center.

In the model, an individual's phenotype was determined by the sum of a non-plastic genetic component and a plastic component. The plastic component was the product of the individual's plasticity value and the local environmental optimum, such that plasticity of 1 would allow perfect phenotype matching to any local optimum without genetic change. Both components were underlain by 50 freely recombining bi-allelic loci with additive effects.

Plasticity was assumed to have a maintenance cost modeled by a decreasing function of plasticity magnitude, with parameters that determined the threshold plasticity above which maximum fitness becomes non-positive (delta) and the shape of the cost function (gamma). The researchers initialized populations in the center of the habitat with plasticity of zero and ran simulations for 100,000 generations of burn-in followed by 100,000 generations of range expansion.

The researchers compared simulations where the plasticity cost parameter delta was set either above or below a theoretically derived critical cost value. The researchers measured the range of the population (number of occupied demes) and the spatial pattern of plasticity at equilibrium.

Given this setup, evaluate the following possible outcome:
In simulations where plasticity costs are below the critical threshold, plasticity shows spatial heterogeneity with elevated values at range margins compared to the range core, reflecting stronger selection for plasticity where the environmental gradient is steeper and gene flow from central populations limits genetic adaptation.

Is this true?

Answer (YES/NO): YES